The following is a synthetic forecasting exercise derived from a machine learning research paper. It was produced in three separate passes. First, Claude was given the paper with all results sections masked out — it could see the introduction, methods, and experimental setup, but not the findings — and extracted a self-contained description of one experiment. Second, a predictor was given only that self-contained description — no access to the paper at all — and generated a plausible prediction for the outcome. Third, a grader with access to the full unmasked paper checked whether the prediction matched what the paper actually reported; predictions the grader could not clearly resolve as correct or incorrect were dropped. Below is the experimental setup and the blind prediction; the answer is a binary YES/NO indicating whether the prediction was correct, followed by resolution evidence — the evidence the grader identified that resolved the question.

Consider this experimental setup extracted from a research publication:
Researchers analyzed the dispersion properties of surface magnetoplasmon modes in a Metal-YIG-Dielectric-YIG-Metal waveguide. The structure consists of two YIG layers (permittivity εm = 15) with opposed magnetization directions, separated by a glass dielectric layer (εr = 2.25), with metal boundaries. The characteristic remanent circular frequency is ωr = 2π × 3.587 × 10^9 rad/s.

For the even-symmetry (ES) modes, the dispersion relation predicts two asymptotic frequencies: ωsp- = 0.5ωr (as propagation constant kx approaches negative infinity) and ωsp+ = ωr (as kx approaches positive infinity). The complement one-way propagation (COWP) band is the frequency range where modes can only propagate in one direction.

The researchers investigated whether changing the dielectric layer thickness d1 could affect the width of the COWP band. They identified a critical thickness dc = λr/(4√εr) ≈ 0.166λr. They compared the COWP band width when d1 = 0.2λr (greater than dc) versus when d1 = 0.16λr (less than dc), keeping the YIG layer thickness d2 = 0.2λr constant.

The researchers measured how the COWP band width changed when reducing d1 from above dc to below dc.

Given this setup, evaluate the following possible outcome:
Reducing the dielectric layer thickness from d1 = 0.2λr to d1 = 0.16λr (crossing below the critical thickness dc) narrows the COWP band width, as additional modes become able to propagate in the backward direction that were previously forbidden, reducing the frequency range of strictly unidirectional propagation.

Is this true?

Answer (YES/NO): NO